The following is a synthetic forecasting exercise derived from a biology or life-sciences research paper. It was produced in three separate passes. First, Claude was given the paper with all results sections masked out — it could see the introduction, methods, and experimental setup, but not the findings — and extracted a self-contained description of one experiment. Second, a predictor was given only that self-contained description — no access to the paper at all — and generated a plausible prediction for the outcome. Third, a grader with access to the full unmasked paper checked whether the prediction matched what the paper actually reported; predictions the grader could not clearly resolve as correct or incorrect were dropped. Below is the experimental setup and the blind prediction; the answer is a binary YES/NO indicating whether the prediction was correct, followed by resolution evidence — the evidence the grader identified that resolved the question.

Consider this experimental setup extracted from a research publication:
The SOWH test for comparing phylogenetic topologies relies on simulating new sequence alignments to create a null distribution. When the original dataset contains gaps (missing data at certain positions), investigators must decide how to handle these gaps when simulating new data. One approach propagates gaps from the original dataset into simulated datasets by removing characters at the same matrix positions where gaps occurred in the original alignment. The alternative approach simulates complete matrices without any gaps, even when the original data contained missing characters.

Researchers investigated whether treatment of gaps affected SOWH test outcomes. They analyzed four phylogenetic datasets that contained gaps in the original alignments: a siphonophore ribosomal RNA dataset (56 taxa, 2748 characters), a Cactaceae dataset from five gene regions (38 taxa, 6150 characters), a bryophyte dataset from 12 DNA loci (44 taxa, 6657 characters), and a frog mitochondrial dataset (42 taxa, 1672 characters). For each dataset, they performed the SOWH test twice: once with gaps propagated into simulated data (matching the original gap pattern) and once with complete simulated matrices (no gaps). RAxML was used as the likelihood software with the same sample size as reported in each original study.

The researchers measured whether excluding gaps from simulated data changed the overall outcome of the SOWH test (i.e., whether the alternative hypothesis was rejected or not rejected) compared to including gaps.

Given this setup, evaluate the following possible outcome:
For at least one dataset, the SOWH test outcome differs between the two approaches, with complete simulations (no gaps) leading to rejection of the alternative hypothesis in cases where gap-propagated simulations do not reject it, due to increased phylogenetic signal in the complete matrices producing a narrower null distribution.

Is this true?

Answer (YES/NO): NO